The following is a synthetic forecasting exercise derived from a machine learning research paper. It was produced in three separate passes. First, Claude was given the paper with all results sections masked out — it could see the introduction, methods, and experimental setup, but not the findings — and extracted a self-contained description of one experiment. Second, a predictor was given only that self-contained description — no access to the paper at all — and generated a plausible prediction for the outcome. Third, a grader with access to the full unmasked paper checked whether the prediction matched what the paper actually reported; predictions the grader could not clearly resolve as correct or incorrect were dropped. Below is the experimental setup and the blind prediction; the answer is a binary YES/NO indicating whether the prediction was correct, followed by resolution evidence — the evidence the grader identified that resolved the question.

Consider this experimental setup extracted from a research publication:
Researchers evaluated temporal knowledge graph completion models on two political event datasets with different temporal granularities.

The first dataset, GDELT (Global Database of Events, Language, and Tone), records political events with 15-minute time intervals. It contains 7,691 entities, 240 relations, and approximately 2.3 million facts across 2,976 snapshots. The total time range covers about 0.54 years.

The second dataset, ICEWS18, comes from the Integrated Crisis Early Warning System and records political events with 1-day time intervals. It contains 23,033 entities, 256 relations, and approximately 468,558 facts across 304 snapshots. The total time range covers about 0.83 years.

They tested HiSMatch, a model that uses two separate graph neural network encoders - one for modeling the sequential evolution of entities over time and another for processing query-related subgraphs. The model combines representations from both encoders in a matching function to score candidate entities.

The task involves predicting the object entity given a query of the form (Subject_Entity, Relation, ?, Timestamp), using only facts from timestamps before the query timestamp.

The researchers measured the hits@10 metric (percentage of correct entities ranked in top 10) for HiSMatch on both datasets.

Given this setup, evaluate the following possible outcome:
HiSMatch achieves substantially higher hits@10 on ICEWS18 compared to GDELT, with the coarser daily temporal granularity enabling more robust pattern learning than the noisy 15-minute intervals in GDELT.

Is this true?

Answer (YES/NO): YES